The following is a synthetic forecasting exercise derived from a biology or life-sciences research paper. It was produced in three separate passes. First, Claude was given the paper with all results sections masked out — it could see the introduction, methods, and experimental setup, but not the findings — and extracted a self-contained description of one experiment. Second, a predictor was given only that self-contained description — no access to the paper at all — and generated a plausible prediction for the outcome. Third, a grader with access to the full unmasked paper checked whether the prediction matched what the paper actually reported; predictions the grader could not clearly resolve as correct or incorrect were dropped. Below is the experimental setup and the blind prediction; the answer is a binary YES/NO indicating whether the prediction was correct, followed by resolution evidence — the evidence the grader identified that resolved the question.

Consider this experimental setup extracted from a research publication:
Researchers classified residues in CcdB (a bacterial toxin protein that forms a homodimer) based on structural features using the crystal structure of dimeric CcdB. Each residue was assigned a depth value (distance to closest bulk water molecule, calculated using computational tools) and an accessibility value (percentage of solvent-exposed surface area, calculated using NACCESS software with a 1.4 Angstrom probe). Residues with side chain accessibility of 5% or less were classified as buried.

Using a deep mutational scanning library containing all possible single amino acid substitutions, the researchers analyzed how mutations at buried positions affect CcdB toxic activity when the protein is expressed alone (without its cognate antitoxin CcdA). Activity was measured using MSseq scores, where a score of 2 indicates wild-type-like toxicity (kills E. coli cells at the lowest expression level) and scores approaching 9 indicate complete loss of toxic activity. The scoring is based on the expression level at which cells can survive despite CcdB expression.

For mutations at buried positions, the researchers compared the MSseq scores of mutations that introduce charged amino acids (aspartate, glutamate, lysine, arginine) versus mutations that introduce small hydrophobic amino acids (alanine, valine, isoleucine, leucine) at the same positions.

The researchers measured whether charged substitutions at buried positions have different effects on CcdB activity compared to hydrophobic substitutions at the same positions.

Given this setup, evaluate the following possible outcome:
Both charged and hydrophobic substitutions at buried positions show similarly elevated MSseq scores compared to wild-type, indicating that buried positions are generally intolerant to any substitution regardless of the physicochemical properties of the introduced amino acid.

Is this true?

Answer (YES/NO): NO